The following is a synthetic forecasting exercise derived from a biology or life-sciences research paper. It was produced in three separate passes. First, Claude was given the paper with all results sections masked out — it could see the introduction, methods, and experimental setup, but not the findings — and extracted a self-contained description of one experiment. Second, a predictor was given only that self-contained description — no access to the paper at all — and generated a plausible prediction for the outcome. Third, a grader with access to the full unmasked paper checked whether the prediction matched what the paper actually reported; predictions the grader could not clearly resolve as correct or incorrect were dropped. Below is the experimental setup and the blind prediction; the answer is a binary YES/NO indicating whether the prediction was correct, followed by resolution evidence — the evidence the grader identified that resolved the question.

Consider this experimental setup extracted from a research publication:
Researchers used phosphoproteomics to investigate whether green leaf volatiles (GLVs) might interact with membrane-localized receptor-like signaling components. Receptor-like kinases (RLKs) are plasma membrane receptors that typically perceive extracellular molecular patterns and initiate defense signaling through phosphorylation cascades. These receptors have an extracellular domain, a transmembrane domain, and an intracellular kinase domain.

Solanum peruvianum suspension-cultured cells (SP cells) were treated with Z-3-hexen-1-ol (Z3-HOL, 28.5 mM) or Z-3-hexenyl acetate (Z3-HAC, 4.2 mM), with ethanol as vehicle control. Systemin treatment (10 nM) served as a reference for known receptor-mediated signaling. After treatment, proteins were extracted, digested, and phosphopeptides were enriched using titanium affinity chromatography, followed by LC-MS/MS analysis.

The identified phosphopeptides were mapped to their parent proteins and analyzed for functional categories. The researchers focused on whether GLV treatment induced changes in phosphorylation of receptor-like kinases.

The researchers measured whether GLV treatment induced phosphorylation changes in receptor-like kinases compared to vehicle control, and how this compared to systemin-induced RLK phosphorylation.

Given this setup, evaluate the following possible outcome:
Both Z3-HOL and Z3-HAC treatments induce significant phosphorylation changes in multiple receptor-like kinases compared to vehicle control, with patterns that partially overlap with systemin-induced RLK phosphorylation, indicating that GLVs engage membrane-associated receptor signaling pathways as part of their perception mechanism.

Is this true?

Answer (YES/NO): YES